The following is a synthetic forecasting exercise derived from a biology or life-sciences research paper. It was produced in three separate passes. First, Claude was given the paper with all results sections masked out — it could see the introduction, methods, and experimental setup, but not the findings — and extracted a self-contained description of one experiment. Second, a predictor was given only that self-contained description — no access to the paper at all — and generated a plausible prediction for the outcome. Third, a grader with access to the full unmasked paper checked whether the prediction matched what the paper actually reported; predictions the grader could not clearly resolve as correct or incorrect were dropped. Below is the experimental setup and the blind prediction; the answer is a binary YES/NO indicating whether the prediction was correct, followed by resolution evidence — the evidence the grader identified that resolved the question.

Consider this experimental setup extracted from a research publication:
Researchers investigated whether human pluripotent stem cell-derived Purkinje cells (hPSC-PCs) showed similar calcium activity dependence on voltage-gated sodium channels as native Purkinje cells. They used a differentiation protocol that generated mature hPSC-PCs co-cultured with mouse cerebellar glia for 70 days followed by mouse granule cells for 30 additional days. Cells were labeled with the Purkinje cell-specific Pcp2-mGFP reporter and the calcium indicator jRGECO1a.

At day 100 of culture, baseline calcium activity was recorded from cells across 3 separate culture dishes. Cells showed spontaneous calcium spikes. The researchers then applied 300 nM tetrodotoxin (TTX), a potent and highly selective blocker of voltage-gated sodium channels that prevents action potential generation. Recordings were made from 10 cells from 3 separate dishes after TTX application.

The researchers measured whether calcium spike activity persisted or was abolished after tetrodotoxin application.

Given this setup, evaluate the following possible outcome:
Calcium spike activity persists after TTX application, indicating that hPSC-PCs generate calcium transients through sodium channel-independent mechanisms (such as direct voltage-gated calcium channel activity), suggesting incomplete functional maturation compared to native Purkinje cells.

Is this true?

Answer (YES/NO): NO